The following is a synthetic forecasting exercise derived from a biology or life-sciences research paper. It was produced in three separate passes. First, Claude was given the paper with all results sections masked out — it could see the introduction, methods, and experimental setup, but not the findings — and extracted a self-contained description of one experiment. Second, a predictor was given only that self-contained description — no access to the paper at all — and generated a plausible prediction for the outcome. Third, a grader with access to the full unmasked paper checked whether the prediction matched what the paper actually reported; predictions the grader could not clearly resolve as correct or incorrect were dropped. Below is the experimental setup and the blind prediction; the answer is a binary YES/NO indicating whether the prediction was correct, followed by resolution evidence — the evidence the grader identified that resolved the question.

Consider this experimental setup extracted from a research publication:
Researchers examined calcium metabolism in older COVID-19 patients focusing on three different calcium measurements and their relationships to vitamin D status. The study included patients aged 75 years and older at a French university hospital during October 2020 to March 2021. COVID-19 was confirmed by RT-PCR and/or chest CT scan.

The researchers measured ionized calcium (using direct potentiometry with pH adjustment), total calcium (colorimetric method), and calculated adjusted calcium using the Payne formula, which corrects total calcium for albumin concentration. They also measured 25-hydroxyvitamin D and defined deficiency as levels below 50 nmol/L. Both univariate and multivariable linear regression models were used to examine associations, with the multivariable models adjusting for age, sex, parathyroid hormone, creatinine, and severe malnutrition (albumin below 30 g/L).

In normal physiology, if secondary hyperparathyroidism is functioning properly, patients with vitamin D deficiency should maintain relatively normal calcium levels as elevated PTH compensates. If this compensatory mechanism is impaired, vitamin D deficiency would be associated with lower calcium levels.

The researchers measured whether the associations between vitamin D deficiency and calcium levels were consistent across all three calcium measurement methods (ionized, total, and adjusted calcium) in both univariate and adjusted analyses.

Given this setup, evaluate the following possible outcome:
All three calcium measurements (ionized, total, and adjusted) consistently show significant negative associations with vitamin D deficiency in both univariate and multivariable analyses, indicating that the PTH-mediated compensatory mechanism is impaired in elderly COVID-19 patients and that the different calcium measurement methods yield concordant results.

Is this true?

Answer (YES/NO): NO